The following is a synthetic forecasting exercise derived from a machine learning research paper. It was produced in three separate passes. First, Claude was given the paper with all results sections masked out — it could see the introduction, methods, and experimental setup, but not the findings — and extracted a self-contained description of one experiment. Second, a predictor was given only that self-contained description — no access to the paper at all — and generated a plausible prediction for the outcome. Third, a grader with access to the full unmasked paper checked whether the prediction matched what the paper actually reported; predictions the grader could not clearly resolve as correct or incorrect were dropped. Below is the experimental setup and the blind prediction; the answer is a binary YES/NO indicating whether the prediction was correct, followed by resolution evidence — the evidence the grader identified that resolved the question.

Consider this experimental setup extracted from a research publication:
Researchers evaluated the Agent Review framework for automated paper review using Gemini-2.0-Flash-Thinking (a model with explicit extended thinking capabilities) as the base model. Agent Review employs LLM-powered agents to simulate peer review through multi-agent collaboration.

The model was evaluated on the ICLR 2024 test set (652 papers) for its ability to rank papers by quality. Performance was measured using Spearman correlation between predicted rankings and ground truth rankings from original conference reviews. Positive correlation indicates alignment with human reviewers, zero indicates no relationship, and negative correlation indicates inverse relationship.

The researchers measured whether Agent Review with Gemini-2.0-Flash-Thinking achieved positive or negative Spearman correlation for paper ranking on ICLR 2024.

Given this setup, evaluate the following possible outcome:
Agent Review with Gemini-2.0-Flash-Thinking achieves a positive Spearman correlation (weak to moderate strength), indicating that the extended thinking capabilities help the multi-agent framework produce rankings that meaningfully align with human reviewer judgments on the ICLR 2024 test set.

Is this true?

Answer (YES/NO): NO